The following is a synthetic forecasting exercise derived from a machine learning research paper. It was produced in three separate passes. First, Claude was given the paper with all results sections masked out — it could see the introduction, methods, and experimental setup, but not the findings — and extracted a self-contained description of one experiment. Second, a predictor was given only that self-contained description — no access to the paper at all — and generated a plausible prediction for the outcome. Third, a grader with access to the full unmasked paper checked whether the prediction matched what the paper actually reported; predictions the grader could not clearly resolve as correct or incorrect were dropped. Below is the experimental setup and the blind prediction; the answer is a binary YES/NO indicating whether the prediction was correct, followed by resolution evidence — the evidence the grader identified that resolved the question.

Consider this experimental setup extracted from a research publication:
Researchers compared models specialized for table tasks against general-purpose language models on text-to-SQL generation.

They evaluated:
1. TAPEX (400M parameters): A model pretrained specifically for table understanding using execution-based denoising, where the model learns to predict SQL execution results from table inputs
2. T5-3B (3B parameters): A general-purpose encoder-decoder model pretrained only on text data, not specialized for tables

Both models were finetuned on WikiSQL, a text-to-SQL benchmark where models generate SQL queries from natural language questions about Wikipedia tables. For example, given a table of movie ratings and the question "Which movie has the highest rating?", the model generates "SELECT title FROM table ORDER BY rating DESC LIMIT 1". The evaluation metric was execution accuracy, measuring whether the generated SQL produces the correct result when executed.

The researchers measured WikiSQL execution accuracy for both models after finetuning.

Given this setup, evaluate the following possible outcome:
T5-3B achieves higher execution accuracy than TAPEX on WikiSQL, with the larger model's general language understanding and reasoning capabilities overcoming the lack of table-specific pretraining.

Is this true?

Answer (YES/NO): YES